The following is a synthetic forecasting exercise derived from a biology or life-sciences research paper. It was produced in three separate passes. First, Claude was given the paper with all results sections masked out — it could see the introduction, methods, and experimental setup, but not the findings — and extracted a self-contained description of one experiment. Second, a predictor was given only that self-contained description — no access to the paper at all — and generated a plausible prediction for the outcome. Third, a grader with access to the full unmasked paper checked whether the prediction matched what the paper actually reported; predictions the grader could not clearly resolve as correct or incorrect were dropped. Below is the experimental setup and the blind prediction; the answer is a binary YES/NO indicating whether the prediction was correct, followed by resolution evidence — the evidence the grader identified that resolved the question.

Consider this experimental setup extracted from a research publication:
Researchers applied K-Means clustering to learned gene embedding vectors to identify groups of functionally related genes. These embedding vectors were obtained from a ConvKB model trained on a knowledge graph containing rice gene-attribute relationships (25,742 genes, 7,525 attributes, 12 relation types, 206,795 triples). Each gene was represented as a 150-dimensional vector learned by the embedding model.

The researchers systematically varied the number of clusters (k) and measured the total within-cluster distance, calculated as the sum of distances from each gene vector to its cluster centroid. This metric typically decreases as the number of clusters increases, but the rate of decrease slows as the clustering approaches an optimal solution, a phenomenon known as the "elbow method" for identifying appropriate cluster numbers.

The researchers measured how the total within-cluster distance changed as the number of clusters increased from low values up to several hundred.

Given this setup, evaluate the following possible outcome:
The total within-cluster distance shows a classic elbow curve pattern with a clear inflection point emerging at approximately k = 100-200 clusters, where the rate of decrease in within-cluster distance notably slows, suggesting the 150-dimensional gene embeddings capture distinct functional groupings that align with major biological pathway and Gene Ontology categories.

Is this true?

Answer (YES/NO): NO